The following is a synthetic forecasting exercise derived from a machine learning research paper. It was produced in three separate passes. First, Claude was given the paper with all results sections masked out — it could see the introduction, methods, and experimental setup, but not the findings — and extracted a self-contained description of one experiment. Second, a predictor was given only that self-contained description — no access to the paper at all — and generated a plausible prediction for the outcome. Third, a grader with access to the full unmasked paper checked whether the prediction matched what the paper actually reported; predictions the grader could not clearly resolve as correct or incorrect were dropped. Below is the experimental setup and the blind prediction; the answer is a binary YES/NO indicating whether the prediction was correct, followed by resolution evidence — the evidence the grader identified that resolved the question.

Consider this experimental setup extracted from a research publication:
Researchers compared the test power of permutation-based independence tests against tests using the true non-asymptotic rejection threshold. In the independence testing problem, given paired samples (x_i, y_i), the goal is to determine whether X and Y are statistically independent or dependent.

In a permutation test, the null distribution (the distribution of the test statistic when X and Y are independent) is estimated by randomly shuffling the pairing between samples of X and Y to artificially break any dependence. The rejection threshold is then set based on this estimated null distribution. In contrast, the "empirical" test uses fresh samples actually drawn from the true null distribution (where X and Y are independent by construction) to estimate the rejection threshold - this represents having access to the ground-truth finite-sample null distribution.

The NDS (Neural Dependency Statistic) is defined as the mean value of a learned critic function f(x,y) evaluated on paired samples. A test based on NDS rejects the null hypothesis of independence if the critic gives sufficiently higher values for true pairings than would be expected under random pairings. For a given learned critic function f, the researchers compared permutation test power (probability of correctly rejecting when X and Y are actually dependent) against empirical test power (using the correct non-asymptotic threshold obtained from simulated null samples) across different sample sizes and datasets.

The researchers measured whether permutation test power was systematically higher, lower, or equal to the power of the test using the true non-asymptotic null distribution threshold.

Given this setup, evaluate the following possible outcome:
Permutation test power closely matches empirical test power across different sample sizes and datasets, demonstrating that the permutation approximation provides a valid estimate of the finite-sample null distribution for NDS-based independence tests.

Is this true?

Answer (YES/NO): NO